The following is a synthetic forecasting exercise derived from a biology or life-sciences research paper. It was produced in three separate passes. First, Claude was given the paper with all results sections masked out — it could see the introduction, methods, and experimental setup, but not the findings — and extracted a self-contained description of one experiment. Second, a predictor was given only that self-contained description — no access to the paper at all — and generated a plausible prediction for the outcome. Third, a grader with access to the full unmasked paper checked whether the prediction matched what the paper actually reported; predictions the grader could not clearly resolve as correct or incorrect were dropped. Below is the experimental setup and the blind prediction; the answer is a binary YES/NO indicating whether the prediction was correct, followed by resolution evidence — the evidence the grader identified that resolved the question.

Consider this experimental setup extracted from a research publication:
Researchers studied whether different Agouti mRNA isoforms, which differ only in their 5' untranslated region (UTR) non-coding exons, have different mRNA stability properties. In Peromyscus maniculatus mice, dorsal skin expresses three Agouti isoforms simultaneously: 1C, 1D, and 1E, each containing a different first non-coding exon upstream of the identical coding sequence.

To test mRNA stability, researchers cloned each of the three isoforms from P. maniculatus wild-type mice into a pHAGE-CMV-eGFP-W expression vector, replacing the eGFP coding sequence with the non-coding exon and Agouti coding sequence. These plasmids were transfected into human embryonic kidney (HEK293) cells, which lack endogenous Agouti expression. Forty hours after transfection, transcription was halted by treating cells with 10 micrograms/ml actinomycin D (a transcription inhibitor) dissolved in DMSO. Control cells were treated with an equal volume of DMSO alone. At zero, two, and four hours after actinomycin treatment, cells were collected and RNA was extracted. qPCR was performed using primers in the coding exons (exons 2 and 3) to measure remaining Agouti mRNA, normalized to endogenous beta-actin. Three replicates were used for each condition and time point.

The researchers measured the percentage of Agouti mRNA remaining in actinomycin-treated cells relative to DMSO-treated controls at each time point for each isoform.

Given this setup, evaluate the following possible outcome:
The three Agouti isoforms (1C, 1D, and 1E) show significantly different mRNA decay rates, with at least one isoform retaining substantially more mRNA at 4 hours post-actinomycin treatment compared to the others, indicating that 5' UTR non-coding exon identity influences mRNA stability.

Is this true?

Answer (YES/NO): NO